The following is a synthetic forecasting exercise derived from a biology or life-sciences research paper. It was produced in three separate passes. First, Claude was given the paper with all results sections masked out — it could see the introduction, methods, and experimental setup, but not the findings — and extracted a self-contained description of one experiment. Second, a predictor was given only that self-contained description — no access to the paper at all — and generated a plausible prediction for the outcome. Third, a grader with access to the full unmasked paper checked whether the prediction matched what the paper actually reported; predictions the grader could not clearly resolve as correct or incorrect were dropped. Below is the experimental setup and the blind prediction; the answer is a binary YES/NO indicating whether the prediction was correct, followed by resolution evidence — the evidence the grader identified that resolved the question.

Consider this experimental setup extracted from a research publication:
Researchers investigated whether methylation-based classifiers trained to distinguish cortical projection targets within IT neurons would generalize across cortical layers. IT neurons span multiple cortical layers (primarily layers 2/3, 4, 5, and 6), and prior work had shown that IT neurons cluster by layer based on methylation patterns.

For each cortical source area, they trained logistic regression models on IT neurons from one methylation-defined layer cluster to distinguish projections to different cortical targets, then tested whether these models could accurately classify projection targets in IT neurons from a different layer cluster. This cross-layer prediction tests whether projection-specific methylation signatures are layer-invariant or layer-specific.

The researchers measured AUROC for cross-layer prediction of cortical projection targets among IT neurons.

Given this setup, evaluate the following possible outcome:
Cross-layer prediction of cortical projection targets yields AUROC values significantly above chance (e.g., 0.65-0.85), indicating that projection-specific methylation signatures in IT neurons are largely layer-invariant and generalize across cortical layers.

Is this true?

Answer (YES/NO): YES